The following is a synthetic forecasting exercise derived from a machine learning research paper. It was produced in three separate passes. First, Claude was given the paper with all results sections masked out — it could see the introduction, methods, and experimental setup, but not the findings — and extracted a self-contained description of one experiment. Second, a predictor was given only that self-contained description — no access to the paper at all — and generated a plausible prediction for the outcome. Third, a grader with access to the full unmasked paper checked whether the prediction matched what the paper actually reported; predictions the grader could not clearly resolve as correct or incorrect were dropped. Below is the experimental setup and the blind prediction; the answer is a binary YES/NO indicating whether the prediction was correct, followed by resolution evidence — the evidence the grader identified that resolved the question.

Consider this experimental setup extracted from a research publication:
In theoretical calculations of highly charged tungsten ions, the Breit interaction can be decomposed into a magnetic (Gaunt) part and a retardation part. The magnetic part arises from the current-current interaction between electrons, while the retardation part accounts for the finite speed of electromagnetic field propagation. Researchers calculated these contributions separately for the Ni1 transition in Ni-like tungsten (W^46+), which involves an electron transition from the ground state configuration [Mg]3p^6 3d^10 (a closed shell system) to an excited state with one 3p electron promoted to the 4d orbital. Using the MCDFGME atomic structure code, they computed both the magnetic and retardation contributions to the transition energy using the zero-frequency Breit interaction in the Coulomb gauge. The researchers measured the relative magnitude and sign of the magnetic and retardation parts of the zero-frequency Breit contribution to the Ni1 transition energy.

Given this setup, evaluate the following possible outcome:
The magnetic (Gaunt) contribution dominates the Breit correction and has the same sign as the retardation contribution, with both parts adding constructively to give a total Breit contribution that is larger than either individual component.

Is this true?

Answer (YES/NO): NO